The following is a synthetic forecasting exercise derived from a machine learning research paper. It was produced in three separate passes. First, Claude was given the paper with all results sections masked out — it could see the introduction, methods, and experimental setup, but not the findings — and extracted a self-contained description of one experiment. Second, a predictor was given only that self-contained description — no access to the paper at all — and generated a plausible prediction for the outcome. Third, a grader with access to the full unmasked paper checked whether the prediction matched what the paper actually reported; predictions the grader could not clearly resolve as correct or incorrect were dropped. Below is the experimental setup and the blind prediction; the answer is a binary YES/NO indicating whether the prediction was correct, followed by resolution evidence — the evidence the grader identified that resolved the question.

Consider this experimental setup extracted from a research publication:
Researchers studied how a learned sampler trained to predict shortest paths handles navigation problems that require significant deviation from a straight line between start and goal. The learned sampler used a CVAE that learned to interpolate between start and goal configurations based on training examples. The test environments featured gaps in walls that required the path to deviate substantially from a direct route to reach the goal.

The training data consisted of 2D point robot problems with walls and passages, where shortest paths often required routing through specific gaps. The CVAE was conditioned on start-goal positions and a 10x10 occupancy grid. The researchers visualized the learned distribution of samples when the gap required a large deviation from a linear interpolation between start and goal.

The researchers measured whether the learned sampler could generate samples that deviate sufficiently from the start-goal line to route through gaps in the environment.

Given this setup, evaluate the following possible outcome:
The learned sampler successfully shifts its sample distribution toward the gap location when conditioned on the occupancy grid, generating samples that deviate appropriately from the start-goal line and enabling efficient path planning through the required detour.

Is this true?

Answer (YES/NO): NO